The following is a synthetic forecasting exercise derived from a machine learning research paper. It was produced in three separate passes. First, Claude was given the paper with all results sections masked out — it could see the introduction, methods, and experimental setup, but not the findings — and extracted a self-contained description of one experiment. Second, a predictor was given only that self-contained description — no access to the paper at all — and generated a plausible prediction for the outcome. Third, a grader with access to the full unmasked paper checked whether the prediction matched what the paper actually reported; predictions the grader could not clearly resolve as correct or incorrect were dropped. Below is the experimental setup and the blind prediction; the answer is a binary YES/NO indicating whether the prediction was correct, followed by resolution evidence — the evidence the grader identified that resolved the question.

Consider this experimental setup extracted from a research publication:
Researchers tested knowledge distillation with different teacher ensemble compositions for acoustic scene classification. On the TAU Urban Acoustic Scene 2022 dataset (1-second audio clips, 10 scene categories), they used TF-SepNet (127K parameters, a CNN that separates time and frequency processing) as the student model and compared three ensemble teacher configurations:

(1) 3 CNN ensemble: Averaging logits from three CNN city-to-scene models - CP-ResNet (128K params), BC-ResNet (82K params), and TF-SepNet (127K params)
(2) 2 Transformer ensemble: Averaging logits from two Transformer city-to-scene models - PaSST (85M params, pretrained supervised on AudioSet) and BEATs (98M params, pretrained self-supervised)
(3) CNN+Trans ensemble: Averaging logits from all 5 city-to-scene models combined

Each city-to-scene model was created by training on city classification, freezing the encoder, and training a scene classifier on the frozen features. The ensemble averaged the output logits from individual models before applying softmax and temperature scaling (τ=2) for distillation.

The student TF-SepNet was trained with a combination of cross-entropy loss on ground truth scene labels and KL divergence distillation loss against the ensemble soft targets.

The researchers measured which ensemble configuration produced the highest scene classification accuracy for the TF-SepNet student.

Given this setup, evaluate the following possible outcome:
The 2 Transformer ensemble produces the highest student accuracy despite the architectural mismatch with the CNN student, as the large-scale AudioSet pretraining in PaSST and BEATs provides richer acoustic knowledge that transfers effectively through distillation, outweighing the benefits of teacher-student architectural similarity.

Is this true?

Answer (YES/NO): NO